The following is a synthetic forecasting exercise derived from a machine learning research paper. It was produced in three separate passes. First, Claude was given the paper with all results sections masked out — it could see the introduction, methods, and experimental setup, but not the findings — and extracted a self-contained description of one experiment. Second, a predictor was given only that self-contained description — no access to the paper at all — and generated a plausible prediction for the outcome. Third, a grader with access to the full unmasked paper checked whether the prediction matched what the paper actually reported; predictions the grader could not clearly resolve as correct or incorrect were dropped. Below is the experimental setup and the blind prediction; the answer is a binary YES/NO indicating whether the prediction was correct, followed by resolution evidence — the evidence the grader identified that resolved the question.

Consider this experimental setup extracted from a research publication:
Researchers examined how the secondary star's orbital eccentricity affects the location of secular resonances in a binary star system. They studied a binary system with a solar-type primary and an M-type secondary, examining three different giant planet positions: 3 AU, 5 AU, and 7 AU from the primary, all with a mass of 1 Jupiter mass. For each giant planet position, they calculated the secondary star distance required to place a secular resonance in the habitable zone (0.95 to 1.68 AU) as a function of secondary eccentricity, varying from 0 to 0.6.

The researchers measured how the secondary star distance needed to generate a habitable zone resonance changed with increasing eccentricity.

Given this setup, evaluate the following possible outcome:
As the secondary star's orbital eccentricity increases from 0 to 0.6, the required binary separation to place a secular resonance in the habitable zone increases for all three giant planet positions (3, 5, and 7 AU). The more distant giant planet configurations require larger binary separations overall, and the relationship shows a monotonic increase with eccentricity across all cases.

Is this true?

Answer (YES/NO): YES